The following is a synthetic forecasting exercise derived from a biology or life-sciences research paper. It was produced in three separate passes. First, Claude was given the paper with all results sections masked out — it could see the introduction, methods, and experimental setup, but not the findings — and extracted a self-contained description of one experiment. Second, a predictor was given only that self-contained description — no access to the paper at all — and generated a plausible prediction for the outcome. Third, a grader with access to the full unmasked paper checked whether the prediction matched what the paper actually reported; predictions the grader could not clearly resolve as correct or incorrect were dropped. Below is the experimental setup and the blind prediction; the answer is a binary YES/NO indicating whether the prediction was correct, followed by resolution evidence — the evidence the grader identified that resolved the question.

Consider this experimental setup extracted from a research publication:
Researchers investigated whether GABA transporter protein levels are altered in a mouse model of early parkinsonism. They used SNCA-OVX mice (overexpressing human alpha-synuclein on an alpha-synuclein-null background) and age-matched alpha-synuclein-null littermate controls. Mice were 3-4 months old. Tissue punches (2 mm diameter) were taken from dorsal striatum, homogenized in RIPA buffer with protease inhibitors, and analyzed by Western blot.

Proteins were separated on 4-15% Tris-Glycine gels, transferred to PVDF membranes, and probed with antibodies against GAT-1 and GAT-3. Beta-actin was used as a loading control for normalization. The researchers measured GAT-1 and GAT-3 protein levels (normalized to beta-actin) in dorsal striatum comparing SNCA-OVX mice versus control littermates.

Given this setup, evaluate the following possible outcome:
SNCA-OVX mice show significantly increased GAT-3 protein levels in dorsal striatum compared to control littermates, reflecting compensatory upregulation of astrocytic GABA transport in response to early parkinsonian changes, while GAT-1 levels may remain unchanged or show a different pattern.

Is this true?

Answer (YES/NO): NO